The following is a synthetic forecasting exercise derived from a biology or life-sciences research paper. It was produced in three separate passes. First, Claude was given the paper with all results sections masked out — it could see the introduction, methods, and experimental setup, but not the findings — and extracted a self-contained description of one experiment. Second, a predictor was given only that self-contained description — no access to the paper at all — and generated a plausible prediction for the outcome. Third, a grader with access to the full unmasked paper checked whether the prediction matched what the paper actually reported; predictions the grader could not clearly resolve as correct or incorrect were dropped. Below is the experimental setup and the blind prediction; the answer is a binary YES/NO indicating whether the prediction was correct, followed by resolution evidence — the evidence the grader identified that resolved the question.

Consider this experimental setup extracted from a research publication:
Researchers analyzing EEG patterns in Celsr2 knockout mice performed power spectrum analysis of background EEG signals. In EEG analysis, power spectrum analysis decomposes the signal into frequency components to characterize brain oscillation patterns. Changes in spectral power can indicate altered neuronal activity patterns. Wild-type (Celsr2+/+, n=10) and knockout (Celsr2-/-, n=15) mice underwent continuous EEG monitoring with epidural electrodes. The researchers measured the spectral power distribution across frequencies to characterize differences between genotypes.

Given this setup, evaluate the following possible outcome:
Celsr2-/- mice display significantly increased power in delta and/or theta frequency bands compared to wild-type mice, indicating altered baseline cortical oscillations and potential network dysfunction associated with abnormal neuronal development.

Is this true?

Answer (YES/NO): YES